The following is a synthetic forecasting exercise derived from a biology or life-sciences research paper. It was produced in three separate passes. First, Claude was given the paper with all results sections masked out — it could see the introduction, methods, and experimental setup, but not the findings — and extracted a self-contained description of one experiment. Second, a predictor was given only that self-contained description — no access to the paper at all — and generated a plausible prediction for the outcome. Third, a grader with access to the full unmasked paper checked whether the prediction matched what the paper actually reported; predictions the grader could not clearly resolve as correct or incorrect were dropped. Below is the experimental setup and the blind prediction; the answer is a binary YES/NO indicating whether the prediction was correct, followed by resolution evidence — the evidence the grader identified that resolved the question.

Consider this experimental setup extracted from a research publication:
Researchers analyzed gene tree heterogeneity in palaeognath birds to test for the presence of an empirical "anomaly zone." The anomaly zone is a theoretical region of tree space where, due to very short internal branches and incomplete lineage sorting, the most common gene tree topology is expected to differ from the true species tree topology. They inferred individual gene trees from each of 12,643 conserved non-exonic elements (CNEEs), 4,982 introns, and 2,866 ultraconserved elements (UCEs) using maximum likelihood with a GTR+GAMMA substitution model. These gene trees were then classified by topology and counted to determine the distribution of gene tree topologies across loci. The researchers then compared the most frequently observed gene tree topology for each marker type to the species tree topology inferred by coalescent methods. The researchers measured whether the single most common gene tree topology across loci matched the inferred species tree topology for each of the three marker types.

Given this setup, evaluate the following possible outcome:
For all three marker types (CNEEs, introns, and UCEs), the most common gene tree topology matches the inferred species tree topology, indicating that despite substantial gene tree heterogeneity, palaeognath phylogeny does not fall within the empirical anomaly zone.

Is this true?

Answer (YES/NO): NO